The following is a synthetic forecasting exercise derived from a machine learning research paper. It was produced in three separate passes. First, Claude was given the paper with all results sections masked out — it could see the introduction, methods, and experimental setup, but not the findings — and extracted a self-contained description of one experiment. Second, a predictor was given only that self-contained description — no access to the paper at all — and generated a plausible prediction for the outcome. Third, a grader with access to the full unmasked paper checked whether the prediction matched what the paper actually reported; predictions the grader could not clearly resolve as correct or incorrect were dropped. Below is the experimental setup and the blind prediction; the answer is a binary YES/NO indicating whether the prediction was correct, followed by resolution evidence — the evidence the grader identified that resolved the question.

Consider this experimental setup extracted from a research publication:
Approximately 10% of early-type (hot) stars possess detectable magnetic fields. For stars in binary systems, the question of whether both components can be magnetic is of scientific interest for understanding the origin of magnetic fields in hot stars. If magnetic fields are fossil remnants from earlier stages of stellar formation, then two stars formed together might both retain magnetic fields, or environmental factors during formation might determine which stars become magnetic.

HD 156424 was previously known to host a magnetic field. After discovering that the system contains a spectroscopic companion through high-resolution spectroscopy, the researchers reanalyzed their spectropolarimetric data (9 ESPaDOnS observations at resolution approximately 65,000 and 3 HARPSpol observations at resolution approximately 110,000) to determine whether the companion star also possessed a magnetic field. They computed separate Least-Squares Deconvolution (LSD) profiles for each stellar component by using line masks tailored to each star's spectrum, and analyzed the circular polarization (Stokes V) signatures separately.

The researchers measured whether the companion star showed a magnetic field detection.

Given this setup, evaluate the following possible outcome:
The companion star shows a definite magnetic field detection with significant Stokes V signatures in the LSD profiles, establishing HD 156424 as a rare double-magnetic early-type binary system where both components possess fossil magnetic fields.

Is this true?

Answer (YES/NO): YES